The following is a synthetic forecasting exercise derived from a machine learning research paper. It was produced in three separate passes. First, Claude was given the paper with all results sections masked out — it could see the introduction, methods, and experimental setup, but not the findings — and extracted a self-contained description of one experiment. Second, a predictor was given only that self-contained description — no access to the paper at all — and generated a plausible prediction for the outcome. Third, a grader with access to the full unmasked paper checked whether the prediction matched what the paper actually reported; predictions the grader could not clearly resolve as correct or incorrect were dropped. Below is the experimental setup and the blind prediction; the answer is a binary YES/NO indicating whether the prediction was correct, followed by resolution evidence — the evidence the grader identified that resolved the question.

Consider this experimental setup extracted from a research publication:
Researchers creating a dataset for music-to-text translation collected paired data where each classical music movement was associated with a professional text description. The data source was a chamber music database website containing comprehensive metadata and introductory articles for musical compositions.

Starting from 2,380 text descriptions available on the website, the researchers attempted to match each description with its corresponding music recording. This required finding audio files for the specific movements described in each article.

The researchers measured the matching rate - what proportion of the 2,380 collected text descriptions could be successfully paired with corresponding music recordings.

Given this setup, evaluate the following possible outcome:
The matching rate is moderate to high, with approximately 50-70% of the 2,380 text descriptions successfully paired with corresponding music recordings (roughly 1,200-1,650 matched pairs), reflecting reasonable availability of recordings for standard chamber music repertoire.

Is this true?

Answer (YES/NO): NO